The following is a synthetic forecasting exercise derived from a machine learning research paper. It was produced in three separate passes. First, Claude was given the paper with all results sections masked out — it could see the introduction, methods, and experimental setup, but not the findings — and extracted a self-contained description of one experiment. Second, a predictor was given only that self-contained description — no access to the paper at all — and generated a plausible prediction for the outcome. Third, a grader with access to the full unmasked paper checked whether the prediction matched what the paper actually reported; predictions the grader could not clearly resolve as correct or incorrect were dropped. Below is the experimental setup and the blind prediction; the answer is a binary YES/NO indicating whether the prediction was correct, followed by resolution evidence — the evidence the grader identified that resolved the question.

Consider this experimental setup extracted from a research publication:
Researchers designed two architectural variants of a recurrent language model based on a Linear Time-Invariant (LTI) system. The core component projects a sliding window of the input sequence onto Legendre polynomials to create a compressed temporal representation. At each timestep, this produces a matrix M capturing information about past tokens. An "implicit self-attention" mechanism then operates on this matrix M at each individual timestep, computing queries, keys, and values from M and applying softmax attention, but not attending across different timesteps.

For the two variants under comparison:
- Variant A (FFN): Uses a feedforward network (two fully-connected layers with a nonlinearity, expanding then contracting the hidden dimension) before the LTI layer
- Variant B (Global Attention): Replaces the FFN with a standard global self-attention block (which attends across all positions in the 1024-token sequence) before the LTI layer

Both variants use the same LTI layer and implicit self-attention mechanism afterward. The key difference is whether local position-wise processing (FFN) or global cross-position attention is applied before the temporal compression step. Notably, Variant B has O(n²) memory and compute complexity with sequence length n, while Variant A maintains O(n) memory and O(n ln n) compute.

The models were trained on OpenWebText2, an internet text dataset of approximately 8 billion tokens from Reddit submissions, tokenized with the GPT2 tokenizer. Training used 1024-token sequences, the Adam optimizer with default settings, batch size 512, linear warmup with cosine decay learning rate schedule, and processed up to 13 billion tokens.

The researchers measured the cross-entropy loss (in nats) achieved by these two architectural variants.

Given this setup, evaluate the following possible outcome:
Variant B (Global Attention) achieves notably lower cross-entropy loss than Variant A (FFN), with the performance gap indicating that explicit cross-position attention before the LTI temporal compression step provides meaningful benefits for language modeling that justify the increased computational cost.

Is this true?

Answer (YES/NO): YES